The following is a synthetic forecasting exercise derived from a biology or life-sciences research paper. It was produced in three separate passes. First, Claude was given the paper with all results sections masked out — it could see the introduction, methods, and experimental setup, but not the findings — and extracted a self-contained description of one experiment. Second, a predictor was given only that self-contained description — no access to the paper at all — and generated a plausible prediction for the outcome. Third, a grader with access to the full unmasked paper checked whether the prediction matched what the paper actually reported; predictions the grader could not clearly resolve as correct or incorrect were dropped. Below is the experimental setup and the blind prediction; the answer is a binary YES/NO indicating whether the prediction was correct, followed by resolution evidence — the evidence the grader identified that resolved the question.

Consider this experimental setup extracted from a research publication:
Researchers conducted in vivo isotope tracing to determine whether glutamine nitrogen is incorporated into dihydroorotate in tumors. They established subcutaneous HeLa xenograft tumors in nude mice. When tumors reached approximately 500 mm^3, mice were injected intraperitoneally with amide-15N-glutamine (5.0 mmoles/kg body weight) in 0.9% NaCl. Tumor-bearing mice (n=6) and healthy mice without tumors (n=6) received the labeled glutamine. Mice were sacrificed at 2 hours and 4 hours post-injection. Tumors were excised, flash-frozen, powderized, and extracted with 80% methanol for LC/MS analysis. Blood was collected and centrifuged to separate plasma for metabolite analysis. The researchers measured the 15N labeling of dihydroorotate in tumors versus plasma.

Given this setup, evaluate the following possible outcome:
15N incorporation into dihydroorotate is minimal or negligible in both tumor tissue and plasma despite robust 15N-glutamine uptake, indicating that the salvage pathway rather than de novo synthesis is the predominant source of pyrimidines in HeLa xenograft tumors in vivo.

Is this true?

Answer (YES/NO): NO